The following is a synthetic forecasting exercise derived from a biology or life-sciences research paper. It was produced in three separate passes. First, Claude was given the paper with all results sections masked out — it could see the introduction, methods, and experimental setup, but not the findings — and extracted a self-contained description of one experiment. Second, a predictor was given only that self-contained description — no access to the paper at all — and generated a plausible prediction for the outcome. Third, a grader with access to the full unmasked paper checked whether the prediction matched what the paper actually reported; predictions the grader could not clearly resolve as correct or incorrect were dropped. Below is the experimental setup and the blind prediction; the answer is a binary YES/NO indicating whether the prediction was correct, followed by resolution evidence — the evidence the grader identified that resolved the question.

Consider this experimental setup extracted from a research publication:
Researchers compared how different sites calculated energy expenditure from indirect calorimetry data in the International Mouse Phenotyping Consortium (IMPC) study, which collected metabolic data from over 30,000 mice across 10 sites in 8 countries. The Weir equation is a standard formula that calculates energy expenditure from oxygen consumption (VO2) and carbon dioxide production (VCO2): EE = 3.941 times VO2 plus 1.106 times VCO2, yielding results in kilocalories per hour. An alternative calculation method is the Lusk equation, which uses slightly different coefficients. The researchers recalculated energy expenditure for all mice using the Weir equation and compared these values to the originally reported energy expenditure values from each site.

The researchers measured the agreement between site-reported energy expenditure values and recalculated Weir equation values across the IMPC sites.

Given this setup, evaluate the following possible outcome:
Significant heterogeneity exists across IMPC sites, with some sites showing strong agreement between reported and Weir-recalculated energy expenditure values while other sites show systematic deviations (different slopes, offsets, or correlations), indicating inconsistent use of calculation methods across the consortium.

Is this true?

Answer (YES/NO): YES